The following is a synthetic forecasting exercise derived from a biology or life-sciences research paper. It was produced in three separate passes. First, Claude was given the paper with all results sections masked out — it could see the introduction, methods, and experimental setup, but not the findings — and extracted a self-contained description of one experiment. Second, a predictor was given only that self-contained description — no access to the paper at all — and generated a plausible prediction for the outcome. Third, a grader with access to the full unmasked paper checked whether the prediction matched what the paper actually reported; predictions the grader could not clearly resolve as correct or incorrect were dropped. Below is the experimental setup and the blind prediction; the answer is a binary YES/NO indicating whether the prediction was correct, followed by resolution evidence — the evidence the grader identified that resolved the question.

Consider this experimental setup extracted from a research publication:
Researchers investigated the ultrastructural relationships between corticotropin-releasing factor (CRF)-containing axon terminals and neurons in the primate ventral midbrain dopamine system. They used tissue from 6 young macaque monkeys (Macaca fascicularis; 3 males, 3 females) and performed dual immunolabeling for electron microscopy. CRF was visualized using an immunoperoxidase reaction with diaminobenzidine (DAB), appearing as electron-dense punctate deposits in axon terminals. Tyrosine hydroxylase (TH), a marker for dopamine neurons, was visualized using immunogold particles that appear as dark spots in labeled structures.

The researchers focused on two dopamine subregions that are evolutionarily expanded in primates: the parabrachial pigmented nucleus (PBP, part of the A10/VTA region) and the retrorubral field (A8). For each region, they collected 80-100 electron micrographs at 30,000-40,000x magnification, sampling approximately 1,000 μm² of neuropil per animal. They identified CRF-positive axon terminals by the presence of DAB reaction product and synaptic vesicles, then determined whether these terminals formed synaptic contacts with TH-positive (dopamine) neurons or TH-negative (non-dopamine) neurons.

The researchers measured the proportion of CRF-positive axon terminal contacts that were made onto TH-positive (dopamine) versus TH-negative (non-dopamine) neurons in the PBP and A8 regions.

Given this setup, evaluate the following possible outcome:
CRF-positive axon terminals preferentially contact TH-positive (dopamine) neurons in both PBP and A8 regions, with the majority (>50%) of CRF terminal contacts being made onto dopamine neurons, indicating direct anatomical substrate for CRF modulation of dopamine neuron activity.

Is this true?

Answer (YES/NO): NO